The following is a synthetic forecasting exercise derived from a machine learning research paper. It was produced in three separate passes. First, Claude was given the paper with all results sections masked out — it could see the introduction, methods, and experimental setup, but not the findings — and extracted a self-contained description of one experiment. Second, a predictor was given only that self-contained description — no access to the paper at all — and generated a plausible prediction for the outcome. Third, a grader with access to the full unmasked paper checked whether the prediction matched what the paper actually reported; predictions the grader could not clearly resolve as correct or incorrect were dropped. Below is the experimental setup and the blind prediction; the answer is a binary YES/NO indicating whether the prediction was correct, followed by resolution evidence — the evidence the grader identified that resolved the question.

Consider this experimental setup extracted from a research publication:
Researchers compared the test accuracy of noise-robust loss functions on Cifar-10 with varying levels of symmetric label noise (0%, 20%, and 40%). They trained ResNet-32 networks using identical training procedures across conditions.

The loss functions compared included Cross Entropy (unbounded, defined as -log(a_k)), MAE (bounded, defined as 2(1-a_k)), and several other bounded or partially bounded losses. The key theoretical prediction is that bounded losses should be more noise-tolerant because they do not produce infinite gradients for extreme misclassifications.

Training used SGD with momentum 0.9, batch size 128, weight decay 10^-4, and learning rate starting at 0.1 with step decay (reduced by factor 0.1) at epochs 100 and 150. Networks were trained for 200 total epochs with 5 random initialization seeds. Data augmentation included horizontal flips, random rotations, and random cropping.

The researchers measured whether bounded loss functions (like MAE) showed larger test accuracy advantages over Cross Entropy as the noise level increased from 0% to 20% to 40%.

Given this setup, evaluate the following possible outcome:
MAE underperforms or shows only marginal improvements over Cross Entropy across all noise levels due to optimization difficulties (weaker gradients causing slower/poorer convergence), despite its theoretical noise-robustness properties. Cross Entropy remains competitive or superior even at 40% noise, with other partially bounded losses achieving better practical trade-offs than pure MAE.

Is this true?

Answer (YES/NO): NO